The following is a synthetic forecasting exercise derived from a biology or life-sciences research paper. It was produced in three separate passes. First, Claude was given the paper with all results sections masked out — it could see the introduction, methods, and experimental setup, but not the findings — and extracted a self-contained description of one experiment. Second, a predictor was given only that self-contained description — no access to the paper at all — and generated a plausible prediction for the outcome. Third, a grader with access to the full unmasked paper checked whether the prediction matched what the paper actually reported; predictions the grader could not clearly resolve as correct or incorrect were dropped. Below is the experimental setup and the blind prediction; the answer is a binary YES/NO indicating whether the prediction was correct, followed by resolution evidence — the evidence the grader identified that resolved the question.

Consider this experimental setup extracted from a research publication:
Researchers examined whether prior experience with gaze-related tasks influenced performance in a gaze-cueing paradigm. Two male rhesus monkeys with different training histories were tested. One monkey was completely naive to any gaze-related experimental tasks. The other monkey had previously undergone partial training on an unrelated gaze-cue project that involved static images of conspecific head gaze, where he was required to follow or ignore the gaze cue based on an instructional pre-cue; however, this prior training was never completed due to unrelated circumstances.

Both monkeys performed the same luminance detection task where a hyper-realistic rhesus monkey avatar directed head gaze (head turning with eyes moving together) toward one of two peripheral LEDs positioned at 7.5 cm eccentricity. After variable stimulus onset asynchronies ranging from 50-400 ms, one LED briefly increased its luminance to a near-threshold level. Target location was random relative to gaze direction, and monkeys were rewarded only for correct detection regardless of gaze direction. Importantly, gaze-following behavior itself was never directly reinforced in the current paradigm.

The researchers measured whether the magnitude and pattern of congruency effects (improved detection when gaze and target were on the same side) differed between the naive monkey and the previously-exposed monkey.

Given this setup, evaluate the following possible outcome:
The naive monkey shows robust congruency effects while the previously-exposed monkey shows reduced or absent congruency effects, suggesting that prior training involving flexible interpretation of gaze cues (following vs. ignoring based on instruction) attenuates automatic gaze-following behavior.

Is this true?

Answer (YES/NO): NO